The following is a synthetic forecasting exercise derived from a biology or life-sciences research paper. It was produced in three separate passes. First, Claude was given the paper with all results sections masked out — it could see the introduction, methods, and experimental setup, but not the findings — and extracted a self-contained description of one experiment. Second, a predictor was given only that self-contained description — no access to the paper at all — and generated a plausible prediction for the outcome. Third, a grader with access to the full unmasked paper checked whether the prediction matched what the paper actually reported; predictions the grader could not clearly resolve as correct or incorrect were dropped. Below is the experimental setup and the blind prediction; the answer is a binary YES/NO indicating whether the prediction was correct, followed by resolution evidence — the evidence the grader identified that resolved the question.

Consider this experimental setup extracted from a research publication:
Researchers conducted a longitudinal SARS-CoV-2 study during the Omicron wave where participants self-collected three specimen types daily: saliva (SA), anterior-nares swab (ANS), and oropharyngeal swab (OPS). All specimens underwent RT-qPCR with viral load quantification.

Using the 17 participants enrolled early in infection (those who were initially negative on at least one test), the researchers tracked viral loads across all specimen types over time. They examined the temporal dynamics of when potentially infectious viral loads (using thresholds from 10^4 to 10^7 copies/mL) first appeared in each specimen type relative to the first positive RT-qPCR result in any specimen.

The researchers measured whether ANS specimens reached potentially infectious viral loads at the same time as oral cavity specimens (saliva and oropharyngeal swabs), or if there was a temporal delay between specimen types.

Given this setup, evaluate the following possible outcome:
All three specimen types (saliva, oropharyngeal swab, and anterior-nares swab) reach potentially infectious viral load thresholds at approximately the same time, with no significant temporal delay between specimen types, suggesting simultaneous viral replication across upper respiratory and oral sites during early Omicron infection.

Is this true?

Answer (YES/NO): NO